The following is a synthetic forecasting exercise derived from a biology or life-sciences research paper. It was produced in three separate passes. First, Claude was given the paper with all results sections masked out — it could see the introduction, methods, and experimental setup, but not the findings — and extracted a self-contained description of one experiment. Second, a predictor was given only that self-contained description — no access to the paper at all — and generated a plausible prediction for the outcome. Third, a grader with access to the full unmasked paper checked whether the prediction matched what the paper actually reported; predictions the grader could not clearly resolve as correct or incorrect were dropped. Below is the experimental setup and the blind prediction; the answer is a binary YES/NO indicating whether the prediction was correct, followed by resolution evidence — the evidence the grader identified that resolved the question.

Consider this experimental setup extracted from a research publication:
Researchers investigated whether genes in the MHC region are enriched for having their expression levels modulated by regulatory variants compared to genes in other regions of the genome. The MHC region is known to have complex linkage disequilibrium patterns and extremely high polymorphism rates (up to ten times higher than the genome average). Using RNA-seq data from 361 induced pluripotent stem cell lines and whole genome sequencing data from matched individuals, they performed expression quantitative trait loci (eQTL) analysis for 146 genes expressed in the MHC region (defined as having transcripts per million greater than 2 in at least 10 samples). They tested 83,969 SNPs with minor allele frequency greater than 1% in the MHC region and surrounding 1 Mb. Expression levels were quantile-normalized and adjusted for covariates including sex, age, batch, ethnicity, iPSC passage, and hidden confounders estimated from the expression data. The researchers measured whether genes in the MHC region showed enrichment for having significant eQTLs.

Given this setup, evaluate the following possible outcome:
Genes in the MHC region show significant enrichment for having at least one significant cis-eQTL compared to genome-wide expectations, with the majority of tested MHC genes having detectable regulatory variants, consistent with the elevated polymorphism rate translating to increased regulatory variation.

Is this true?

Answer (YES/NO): YES